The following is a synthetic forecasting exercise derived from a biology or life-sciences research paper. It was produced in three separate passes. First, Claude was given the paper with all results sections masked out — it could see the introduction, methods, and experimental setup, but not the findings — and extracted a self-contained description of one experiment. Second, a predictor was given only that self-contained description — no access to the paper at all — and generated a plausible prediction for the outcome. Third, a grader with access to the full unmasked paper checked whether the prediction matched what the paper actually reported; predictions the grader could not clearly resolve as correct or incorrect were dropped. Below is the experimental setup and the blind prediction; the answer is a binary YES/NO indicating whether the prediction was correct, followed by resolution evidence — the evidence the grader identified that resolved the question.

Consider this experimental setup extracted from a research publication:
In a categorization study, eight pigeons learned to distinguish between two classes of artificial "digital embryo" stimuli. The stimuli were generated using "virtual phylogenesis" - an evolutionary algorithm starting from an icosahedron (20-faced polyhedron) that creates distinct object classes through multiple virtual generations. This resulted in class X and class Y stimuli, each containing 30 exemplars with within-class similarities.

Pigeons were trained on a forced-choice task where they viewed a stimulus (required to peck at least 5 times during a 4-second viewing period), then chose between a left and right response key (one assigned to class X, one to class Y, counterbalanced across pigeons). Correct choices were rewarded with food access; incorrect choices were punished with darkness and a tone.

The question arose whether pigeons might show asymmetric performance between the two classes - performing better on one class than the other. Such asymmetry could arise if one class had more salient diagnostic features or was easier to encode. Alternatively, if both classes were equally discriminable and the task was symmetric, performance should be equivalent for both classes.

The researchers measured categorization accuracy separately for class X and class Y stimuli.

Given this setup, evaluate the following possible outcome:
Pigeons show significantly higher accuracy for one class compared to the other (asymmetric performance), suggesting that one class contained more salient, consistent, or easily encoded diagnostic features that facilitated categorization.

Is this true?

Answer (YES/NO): NO